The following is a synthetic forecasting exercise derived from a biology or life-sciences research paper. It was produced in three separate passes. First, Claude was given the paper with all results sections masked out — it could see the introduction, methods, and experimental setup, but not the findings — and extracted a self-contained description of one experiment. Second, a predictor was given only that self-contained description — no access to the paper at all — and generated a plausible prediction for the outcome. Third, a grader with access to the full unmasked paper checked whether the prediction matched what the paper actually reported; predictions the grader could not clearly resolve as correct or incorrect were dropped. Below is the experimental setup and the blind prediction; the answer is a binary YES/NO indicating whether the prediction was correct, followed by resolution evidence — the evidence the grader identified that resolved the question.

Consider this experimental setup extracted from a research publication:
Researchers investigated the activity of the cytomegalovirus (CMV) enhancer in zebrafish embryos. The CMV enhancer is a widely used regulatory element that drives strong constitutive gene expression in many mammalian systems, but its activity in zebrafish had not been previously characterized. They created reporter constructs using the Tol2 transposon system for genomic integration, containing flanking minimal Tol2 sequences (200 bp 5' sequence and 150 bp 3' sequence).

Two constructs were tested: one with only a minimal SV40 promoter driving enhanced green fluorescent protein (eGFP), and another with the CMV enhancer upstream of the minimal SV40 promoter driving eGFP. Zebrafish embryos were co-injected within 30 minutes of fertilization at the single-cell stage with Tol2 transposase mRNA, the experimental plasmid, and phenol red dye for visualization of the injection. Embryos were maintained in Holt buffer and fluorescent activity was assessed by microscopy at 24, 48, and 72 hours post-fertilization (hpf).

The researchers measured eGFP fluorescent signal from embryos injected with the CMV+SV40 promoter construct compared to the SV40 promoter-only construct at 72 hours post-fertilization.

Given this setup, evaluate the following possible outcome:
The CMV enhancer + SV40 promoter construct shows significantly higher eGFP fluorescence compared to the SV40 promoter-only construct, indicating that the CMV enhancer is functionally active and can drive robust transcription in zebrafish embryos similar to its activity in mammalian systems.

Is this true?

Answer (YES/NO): YES